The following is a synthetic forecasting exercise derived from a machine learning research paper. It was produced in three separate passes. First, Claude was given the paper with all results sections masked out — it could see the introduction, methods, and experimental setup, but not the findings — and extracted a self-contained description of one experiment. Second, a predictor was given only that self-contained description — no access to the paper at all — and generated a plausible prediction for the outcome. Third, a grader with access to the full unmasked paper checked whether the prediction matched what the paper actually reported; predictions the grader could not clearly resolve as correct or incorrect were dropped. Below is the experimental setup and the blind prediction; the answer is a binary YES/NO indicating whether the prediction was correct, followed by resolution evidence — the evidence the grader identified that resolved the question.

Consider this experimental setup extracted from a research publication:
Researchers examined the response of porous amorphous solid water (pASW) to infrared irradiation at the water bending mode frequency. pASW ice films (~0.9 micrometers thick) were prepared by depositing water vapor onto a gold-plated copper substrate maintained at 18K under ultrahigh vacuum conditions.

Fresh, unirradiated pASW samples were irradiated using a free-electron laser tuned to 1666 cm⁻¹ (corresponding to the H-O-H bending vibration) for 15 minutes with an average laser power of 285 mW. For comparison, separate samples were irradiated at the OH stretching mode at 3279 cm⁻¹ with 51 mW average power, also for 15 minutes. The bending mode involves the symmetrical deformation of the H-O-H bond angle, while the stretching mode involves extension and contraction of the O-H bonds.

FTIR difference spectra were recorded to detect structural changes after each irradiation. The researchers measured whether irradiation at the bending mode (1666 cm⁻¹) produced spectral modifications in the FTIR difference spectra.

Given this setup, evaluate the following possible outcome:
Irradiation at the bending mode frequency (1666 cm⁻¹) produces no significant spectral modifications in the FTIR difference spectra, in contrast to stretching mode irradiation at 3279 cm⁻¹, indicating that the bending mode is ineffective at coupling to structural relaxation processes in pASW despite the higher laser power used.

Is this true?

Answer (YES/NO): NO